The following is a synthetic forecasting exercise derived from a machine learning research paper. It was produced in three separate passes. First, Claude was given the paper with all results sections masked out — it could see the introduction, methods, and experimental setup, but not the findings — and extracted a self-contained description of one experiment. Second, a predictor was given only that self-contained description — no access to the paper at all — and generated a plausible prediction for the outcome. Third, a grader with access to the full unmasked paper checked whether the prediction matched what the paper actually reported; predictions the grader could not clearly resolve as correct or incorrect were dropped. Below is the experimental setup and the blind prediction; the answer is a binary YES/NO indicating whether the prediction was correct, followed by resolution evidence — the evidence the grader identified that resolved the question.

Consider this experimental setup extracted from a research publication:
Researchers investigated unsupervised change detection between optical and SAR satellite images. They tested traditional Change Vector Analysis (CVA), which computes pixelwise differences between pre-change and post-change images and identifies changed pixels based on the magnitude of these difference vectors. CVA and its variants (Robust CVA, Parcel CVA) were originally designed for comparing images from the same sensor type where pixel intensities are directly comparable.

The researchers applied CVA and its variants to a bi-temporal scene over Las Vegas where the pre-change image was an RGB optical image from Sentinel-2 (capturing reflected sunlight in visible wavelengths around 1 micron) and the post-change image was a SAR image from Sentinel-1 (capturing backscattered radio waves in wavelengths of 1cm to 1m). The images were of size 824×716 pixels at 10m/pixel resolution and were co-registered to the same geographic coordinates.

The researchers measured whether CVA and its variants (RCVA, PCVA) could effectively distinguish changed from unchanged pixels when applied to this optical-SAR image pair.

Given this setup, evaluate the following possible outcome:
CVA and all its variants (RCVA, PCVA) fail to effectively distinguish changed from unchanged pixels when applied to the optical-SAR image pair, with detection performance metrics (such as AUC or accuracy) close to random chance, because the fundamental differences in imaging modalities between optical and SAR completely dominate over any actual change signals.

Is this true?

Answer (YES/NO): NO